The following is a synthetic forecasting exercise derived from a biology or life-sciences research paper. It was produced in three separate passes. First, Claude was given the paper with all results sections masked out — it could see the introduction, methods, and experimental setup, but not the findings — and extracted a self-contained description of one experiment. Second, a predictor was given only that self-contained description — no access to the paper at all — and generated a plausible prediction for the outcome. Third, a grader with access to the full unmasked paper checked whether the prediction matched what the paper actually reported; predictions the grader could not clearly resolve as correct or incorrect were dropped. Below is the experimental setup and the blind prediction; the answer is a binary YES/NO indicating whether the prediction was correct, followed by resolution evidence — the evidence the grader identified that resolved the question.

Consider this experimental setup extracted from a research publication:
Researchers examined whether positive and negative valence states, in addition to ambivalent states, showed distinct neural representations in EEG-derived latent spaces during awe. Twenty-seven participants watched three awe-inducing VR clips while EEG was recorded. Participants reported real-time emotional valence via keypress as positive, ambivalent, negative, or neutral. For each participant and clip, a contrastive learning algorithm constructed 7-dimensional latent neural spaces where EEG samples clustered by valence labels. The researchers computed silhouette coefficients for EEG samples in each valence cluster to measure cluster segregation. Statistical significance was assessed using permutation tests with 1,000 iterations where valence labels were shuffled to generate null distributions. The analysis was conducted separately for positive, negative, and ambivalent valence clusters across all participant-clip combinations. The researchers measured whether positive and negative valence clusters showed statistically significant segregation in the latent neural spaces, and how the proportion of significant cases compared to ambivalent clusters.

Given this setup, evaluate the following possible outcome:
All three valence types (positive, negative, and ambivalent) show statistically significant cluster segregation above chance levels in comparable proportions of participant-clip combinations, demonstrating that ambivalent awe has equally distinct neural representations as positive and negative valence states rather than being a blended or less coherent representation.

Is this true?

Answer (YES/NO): NO